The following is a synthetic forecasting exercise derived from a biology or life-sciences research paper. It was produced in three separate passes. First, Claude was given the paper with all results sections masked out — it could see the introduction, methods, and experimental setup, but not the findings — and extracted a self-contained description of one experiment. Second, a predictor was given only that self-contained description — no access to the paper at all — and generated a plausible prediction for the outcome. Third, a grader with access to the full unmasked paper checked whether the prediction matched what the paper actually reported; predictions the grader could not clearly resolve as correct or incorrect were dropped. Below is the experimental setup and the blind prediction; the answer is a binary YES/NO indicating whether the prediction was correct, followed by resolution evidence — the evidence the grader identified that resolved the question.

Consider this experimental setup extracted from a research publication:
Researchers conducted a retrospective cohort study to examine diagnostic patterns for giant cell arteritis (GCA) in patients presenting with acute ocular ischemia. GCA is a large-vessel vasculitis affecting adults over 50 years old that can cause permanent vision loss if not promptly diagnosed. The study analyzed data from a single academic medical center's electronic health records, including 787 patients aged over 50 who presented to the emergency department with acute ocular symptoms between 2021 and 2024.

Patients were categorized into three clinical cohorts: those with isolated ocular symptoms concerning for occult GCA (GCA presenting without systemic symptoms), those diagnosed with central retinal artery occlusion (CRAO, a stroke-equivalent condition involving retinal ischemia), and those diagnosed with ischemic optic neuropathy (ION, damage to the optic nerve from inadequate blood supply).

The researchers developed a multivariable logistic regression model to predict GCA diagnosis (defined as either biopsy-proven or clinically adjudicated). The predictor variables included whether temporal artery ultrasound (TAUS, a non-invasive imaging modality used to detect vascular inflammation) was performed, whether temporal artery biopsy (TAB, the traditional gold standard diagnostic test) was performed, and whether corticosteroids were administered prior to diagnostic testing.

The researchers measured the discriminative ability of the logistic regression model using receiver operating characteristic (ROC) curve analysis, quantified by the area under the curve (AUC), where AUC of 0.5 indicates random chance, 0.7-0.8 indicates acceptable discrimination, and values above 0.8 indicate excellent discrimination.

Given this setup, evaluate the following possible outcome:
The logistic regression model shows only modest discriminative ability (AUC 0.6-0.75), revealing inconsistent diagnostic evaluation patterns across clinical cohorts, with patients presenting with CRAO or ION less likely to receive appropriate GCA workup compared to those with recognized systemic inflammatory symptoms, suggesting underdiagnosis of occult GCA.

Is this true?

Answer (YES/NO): YES